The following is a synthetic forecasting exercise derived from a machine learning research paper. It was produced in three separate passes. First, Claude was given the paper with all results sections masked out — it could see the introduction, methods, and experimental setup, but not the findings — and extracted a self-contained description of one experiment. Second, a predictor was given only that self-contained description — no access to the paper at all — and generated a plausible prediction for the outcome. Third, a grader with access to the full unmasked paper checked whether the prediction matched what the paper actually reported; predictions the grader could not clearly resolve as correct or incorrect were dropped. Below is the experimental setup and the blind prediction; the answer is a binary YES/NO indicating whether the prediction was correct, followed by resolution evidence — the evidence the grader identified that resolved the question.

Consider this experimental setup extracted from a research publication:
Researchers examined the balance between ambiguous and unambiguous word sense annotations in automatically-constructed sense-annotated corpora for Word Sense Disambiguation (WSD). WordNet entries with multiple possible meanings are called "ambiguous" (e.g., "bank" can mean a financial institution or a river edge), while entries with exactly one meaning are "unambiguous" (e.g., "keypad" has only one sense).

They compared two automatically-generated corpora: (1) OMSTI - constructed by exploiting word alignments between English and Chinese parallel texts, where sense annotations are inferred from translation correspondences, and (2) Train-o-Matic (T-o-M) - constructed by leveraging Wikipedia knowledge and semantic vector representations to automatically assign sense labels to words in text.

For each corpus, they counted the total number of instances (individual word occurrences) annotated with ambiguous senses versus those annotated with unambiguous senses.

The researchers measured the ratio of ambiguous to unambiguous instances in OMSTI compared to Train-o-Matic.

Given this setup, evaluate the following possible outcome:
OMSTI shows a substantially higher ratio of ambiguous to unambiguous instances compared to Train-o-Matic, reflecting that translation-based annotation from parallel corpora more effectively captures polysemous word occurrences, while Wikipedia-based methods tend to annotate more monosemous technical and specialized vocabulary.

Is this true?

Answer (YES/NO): YES